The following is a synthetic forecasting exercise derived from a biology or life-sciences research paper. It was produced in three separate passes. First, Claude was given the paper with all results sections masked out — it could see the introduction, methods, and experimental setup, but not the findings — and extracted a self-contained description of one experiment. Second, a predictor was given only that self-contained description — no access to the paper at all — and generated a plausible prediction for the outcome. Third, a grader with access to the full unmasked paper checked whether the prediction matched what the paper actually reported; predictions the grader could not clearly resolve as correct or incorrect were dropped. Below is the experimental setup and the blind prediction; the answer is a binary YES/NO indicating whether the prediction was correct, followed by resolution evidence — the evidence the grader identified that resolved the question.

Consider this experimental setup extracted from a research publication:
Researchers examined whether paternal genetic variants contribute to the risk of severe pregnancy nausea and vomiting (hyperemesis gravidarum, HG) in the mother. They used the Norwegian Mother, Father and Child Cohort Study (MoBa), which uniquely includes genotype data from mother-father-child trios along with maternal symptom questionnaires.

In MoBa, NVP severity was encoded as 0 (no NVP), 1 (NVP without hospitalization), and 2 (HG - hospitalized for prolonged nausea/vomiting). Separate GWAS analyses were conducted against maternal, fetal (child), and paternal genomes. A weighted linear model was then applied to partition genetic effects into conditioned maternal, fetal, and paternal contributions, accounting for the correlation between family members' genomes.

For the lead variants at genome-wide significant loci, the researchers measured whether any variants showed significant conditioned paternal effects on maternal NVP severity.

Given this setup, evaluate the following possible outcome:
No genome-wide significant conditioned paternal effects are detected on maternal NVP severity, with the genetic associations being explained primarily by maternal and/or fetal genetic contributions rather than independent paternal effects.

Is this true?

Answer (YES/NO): YES